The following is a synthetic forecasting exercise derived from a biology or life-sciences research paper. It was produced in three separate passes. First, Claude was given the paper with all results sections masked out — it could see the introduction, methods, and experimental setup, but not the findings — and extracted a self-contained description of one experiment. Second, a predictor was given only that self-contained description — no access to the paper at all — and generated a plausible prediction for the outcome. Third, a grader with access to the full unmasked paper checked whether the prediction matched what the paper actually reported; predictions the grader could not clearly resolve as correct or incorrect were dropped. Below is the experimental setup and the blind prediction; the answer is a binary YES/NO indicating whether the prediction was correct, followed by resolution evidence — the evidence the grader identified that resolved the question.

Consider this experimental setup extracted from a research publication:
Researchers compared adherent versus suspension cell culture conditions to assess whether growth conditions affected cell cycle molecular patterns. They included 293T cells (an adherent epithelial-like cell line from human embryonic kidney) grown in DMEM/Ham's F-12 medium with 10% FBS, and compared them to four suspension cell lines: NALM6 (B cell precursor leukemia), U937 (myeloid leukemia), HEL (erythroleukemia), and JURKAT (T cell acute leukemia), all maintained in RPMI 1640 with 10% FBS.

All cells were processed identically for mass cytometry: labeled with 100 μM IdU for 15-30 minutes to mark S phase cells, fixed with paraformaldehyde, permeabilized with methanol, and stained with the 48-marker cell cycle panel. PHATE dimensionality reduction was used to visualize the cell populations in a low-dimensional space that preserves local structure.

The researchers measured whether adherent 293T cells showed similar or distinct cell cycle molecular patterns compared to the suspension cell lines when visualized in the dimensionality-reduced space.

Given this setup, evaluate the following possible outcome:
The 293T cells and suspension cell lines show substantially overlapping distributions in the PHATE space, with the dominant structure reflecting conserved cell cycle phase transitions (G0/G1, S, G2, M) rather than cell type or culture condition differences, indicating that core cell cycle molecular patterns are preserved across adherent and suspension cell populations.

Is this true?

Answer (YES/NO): NO